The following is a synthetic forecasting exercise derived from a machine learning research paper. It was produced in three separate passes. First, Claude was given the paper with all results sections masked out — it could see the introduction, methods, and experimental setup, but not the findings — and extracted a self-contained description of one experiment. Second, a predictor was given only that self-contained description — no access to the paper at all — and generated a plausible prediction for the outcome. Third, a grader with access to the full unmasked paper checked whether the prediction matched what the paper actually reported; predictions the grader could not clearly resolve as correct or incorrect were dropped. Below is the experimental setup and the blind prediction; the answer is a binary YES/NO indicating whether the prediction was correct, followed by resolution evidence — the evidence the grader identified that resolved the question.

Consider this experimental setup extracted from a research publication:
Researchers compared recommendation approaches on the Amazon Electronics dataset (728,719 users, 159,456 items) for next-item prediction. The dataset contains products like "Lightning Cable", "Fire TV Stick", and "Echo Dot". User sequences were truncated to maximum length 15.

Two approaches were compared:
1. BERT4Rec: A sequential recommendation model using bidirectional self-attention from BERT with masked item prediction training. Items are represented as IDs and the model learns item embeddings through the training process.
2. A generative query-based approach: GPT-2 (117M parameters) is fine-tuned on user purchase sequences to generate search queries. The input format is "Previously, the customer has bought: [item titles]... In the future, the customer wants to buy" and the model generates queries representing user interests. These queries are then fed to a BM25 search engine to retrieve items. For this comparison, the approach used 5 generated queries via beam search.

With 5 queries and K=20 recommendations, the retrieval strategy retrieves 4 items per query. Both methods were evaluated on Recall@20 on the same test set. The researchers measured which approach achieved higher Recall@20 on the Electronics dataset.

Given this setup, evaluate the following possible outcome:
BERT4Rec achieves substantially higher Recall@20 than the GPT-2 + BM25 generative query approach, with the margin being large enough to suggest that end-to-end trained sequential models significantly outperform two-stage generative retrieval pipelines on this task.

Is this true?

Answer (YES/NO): NO